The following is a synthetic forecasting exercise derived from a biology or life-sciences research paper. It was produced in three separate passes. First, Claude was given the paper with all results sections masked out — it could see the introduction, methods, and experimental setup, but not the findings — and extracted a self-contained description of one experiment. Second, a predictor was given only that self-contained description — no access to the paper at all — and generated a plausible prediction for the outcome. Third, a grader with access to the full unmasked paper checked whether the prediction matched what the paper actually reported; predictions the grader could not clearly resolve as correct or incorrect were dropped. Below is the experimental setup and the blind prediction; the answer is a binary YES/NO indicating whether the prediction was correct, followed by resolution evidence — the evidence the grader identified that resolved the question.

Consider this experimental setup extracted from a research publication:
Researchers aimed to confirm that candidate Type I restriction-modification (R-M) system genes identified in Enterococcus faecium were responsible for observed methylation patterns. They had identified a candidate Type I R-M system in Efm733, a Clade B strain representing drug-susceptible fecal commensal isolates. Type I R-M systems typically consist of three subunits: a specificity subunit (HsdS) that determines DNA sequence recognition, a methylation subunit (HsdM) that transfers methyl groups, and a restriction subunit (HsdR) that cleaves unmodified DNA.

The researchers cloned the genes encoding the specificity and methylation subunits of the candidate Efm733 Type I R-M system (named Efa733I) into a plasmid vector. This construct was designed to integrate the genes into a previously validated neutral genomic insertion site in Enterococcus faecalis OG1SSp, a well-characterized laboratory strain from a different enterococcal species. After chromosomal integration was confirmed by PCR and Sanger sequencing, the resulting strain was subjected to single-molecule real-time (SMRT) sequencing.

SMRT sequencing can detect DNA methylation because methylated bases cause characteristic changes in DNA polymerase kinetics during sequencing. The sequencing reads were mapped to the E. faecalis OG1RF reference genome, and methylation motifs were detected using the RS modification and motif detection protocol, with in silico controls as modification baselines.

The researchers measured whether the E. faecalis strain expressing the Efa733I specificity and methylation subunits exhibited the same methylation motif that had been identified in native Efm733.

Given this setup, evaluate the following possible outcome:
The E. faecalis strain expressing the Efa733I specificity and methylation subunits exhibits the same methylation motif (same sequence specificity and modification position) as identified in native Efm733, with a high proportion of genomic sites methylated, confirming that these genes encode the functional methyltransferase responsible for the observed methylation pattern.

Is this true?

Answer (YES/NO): YES